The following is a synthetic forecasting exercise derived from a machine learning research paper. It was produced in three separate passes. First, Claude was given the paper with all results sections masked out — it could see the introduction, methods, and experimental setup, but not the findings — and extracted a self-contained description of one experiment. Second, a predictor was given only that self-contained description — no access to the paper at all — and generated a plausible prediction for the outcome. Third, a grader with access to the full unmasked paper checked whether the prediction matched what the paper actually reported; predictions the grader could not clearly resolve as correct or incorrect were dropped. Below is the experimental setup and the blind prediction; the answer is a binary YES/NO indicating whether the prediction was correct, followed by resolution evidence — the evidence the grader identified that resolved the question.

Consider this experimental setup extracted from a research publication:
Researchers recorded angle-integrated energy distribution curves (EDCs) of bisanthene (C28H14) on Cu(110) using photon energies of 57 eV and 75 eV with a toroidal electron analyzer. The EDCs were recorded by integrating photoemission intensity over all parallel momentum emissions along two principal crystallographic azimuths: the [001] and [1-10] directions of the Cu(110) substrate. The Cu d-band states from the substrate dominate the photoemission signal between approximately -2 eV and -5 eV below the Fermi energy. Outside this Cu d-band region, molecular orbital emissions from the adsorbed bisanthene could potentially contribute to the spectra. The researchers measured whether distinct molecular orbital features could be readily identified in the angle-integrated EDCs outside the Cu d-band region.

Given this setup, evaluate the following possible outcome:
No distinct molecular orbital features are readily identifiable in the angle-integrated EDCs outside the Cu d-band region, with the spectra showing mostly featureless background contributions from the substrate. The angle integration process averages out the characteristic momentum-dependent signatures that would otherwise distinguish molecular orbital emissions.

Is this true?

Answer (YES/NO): YES